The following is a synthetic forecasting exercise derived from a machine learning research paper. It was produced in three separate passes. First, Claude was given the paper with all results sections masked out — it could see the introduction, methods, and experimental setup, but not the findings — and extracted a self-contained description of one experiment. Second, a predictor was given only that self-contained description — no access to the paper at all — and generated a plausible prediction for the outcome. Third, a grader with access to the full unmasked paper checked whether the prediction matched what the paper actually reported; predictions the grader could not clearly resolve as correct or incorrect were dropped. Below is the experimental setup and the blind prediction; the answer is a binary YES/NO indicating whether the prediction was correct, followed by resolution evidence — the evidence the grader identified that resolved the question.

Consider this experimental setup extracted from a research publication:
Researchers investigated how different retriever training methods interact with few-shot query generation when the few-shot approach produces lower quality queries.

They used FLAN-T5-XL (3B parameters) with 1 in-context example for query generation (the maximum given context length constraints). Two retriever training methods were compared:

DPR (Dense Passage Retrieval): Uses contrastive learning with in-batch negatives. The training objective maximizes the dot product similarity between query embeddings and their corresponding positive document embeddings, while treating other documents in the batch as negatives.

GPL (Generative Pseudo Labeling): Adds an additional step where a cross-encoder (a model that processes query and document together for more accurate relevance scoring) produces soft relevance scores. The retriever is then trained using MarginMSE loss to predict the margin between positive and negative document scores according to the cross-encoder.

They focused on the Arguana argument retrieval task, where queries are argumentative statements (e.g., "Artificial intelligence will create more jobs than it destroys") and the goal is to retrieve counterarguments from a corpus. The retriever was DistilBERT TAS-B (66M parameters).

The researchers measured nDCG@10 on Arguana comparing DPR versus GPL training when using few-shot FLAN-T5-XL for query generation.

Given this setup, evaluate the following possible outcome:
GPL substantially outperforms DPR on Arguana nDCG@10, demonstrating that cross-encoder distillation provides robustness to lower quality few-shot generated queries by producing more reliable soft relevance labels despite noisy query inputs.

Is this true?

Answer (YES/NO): NO